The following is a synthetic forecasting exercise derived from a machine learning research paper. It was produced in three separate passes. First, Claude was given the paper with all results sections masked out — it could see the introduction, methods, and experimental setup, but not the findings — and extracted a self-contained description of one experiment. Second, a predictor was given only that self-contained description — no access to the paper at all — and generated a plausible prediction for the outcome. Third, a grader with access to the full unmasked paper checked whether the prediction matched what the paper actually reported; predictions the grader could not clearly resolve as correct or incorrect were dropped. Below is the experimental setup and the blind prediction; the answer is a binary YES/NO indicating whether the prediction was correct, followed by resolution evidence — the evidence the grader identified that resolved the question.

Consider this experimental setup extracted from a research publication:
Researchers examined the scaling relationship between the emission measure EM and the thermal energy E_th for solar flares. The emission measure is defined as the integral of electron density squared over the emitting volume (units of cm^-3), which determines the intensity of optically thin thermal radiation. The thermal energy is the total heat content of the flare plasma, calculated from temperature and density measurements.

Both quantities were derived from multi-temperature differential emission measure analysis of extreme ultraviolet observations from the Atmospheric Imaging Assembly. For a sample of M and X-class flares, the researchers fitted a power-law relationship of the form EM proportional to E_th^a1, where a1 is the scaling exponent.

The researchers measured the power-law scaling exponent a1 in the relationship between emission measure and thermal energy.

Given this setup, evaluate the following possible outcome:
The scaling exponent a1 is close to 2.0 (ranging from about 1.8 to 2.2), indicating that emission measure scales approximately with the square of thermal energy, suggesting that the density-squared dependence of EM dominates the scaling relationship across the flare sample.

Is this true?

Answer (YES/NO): NO